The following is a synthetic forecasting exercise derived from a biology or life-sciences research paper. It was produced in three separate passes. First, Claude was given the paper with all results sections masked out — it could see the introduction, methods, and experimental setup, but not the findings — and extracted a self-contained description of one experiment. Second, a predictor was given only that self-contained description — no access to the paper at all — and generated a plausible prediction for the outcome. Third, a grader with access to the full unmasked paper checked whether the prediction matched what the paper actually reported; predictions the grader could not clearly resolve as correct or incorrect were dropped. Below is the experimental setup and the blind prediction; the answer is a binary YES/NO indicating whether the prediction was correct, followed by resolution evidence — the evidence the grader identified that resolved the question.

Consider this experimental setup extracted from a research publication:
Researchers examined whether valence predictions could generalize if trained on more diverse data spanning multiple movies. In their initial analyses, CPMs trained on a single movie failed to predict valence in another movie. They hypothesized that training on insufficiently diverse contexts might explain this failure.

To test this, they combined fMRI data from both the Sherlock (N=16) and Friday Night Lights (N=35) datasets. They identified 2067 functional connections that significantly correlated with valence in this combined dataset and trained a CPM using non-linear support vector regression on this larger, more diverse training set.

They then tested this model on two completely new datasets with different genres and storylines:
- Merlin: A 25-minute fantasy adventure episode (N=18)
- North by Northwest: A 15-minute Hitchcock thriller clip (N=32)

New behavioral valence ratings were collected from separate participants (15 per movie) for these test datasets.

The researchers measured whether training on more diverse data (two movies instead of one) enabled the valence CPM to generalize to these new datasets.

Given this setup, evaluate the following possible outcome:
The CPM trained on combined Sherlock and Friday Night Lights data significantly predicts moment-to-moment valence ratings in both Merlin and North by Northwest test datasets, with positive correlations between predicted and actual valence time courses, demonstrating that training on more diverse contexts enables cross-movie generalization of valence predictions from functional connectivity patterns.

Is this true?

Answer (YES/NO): NO